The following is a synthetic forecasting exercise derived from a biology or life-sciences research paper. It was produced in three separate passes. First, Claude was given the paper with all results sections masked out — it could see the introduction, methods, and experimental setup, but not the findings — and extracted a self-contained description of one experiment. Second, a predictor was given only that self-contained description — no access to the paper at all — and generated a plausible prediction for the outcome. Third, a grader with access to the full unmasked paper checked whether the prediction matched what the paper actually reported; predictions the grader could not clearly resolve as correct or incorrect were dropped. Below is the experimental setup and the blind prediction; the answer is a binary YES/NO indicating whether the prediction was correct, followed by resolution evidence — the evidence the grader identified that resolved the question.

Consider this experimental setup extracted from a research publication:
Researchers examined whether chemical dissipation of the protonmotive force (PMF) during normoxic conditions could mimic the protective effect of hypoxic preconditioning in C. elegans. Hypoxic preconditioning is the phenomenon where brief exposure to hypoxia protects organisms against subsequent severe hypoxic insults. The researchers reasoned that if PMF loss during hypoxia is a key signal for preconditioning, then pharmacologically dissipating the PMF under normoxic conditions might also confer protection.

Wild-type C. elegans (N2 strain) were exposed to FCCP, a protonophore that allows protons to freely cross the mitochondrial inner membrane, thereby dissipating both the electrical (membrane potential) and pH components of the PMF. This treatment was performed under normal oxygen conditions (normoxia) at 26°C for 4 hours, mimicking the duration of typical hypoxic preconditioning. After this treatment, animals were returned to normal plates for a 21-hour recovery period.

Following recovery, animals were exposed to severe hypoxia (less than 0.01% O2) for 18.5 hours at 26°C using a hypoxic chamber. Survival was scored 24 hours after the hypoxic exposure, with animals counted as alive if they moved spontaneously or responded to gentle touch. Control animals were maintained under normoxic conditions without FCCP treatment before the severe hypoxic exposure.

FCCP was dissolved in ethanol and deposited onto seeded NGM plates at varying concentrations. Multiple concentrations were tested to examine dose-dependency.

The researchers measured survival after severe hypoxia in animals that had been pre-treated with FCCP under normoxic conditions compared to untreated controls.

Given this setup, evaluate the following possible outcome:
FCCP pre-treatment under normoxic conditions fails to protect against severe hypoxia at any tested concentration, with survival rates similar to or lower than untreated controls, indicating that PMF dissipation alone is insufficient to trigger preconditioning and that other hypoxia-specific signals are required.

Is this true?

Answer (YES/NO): NO